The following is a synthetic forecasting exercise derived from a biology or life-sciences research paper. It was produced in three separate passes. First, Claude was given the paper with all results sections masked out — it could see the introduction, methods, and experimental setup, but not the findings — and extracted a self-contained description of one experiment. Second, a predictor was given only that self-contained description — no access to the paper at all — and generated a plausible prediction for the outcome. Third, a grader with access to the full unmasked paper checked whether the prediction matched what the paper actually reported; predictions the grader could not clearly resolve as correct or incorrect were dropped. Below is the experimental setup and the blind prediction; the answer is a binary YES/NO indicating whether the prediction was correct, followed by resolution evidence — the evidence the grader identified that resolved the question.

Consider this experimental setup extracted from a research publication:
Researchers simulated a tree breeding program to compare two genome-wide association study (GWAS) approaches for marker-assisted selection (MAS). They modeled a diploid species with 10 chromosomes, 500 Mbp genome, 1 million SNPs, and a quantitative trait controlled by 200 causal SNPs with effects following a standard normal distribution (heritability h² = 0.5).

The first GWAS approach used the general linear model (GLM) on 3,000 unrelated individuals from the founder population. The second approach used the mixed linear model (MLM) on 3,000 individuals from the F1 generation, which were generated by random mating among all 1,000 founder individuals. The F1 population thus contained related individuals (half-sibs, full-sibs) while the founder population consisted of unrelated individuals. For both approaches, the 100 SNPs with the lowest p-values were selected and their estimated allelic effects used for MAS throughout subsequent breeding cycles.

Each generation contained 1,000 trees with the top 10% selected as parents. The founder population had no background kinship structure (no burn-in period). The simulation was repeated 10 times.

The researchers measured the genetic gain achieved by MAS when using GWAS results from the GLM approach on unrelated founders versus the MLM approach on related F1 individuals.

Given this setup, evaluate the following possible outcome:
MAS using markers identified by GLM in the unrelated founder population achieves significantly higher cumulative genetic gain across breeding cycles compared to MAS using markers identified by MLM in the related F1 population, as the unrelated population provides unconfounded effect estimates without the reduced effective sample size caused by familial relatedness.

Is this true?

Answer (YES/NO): YES